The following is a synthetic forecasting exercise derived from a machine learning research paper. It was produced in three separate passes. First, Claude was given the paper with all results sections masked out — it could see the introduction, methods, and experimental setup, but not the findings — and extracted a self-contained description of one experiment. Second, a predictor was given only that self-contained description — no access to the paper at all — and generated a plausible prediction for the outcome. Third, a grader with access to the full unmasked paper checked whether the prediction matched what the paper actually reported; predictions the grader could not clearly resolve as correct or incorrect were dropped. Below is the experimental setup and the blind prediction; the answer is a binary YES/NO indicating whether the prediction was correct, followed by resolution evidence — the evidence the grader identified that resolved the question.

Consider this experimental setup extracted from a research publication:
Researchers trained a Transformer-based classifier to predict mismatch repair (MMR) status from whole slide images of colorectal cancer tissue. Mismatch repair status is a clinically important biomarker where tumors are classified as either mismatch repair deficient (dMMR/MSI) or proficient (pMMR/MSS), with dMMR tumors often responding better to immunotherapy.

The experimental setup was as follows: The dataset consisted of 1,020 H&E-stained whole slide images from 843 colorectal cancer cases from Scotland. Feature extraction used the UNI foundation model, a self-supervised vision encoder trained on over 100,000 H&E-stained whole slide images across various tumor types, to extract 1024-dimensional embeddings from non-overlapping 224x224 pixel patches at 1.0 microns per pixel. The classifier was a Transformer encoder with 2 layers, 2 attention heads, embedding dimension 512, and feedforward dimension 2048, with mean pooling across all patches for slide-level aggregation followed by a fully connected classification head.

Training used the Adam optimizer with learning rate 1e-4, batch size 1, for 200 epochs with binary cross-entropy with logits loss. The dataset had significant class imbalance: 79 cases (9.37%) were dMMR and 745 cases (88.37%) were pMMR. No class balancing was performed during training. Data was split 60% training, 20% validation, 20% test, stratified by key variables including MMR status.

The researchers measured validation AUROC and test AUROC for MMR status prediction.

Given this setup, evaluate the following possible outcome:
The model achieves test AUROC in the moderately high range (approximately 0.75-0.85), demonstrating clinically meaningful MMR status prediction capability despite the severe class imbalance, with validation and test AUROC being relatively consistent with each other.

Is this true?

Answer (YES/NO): NO